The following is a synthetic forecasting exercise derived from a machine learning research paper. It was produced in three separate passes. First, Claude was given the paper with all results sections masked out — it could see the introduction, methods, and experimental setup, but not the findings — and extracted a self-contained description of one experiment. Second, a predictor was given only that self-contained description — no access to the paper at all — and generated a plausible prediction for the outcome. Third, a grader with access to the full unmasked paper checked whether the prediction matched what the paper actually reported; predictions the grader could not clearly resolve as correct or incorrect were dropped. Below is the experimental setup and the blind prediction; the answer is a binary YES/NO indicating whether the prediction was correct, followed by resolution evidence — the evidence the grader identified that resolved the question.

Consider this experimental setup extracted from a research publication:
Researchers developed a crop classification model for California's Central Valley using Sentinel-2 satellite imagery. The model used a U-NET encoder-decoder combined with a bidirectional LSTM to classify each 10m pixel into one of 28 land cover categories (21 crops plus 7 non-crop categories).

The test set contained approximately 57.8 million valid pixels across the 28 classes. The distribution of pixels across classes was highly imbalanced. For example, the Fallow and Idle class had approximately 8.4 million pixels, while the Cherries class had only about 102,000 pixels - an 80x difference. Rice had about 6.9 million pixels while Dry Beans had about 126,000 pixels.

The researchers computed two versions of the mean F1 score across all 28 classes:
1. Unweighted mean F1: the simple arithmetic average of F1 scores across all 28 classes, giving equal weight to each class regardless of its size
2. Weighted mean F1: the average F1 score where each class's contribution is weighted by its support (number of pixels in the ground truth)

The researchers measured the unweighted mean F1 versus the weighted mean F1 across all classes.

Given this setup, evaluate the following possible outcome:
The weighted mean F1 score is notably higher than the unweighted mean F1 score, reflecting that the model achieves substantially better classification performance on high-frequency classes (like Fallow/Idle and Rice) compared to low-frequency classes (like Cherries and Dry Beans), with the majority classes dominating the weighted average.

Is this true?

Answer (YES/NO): YES